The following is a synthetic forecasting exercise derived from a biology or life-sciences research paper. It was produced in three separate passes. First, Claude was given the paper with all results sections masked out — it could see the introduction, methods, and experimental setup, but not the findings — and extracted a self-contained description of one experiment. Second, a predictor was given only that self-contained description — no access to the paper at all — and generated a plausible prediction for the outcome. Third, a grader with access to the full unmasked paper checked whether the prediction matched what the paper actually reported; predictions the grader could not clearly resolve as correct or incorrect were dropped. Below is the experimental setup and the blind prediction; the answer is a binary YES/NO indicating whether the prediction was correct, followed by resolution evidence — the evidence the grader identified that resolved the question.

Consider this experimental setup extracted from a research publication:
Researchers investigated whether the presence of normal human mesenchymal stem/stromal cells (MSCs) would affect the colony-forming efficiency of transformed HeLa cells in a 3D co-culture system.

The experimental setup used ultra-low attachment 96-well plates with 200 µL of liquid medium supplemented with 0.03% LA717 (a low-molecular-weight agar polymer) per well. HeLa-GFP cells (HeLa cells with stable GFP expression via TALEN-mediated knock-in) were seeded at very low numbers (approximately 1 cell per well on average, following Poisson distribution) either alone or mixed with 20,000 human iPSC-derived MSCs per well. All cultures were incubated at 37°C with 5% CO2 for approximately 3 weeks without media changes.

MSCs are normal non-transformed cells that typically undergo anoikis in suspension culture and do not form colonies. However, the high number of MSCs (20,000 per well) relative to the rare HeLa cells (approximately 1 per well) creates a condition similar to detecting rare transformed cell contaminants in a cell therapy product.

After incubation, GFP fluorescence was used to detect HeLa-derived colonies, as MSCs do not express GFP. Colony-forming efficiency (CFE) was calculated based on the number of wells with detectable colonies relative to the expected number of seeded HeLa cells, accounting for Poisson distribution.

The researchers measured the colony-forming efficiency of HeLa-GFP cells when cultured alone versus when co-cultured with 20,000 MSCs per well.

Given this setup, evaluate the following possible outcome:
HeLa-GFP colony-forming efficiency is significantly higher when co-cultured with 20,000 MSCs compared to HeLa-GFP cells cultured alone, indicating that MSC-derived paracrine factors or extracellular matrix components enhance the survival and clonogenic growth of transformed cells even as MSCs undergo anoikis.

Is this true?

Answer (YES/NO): NO